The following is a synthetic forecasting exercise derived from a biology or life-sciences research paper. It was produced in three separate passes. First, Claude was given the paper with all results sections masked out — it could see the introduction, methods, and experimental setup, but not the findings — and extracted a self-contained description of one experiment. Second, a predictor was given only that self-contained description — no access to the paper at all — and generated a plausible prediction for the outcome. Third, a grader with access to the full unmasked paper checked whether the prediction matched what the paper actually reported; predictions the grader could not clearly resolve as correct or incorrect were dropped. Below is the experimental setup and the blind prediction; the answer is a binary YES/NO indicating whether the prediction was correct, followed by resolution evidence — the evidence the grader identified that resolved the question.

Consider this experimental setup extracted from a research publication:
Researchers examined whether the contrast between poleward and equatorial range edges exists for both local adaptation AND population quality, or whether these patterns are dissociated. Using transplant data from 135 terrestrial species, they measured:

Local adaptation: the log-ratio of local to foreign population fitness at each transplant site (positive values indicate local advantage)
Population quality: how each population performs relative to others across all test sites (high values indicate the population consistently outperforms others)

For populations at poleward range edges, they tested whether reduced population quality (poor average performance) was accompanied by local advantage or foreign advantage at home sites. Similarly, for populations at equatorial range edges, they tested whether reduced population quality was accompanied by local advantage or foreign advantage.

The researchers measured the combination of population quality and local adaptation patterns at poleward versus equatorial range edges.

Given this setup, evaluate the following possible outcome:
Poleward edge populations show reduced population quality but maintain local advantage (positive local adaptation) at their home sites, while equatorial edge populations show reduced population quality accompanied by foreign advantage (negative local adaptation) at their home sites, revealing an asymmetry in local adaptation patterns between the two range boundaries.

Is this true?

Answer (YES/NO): NO